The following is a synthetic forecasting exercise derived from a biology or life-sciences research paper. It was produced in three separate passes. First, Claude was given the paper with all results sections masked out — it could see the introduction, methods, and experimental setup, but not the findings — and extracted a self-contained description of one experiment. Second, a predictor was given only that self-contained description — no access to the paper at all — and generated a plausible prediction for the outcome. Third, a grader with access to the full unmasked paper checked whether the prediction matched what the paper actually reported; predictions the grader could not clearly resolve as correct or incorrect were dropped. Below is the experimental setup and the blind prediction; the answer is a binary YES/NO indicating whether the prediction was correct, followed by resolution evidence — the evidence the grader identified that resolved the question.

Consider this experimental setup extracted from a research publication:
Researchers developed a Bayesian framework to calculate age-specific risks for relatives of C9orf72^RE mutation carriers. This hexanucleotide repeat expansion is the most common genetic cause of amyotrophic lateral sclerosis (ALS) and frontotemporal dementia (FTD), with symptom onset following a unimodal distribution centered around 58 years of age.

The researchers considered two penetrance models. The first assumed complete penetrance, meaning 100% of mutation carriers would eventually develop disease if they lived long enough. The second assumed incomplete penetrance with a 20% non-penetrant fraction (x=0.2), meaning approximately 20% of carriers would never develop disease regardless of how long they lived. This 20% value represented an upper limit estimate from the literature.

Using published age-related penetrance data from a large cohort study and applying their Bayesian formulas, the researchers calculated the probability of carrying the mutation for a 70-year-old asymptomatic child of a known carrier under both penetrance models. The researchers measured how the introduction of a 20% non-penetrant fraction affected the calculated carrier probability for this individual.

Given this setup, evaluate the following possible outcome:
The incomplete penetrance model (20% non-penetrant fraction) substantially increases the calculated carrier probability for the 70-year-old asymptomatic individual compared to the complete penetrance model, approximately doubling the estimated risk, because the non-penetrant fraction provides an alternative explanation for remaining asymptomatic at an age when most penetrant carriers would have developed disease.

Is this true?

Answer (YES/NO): NO